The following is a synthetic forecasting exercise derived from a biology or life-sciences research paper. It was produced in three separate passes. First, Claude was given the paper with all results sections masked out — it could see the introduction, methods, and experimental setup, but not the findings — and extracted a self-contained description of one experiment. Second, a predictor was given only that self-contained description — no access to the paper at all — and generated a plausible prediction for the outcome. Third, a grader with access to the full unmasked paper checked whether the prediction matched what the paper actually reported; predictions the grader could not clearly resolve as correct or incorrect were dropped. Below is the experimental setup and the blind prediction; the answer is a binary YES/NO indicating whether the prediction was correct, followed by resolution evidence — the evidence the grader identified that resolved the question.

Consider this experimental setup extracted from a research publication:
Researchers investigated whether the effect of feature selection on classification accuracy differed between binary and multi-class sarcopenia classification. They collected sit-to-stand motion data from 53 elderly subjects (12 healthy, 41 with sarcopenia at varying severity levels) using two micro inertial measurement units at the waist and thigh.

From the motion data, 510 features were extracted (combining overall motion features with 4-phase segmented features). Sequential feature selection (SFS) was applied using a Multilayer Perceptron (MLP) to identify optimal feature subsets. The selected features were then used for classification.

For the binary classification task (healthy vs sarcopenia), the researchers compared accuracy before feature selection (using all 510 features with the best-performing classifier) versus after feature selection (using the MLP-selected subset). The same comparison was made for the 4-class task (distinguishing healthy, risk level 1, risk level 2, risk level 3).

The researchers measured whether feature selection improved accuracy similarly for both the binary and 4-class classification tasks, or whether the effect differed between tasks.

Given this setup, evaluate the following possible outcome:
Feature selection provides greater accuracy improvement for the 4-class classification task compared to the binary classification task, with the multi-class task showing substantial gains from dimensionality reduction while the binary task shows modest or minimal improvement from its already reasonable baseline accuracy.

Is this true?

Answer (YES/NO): NO